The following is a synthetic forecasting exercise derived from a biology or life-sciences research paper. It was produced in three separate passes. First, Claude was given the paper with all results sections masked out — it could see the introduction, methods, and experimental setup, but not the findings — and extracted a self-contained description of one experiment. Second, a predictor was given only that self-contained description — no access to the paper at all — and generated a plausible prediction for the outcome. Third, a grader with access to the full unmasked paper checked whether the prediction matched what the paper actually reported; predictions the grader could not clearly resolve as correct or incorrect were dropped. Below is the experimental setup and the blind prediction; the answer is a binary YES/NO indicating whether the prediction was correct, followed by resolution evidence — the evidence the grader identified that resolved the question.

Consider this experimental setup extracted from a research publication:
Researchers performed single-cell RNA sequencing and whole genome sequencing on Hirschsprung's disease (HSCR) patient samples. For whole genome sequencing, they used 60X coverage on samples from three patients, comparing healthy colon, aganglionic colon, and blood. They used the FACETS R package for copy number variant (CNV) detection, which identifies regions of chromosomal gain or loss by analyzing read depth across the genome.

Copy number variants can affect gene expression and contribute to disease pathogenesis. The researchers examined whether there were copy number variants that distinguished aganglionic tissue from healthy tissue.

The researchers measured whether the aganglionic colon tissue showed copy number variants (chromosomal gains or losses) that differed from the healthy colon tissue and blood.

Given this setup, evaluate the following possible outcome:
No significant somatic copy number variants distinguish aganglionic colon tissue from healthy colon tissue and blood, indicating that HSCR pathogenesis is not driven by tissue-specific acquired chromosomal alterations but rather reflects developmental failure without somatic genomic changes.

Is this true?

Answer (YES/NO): YES